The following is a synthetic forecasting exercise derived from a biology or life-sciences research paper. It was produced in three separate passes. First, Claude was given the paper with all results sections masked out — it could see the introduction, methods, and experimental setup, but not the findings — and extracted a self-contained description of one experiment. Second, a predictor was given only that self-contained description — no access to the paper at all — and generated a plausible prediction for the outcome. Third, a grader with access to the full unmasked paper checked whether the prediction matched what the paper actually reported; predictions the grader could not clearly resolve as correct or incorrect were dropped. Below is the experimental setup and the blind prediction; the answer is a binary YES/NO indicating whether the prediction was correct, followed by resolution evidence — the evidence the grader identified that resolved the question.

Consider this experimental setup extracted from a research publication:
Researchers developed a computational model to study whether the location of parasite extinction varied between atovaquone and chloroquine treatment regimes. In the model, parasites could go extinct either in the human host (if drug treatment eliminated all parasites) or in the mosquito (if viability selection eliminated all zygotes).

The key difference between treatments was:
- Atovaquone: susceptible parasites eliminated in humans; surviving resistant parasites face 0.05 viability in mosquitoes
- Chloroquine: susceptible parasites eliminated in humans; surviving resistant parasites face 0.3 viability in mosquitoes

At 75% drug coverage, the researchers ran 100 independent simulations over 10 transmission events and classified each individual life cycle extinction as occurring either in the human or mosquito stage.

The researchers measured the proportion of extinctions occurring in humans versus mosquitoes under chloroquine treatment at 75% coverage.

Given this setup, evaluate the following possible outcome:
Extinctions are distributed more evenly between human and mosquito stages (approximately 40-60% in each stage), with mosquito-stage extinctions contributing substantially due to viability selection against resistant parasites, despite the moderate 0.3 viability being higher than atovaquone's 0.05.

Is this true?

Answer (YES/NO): YES